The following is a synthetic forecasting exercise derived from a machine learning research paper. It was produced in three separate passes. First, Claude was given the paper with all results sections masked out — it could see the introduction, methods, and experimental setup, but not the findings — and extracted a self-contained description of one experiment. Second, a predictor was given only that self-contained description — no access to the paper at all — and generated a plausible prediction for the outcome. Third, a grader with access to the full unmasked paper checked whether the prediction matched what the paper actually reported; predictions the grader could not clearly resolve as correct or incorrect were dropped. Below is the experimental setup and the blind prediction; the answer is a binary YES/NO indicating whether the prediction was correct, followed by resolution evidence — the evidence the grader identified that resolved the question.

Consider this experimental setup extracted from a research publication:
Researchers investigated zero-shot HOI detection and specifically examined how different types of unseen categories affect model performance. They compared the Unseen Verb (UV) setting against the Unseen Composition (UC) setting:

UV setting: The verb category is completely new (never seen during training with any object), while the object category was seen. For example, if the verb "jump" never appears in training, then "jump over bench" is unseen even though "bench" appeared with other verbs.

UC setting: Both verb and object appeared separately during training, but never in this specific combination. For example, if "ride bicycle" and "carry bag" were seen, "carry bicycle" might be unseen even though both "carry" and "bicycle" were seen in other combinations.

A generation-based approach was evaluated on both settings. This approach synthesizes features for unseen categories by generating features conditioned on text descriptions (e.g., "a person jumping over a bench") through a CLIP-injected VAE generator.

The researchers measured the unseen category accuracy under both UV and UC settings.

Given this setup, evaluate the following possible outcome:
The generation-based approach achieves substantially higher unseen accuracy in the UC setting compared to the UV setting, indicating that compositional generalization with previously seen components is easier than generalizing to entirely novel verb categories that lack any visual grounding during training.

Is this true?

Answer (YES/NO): YES